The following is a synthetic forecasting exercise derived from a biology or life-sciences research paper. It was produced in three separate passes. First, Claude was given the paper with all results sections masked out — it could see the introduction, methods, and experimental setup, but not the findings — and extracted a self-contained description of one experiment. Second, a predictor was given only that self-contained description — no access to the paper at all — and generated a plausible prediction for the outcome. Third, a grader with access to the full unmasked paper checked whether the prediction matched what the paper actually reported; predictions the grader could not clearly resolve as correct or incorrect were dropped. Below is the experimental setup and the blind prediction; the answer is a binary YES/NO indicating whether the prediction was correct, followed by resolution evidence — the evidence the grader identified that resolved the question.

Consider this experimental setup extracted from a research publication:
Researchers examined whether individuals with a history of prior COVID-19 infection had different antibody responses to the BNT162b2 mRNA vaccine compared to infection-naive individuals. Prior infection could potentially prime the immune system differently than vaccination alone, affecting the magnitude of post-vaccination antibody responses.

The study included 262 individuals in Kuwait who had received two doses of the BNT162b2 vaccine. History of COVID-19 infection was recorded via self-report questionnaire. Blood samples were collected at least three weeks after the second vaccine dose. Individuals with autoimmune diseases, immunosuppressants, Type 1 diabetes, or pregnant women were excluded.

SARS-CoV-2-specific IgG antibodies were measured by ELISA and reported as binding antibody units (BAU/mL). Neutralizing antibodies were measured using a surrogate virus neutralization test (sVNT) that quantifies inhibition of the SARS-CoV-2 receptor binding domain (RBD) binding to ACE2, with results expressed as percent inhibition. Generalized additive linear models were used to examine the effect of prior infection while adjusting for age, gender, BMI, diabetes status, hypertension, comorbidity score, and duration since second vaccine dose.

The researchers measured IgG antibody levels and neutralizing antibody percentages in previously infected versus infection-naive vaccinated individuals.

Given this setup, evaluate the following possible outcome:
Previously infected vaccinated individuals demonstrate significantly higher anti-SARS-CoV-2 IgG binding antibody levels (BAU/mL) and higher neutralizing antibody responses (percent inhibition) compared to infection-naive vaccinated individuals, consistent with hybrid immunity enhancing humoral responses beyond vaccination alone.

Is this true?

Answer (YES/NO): YES